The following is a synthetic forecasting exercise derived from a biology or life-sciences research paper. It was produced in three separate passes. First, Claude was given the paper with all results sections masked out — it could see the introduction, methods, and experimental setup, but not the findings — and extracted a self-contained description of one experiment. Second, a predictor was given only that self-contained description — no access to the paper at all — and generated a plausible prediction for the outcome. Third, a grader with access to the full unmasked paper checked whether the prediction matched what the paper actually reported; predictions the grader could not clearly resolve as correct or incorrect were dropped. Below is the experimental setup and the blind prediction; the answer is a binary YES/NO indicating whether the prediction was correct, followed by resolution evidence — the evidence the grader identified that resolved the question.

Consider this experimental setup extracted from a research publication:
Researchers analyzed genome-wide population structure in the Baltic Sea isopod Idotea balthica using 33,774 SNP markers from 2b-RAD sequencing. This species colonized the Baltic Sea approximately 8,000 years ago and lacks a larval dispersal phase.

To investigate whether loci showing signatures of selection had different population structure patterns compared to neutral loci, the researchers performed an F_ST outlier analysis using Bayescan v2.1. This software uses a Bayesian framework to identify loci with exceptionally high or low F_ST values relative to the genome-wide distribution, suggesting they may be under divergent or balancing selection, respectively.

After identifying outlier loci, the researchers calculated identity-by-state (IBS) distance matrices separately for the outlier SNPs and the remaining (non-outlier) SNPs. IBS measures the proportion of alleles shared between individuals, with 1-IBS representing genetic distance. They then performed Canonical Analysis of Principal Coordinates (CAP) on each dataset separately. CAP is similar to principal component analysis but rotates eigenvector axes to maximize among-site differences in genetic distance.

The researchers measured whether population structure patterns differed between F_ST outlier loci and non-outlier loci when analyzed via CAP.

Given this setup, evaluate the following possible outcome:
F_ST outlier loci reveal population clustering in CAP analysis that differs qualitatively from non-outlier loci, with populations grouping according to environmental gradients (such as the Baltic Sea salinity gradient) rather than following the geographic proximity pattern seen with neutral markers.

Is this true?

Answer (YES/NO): NO